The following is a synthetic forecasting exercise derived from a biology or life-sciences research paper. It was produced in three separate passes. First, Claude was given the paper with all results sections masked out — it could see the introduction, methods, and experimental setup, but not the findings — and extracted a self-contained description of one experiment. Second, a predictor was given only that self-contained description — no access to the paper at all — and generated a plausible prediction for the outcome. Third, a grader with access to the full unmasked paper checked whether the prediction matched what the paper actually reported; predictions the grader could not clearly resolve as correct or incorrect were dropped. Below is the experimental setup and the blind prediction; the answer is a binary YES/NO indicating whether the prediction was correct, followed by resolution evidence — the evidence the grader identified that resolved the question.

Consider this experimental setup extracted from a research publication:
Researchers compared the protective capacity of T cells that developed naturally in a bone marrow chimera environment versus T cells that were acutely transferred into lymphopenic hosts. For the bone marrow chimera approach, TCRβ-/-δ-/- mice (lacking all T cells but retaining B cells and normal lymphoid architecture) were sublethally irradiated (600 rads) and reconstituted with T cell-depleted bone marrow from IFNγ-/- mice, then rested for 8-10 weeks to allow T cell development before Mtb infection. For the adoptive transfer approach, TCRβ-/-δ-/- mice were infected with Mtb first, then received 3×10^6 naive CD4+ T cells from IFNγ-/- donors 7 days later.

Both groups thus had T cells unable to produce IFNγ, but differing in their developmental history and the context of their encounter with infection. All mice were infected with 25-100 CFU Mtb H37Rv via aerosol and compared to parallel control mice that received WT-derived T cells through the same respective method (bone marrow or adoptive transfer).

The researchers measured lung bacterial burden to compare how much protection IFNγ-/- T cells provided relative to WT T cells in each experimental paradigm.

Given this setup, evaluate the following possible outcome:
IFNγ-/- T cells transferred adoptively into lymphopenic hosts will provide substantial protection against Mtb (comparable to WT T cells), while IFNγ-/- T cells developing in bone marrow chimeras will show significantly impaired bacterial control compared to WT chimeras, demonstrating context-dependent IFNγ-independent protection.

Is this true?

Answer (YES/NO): NO